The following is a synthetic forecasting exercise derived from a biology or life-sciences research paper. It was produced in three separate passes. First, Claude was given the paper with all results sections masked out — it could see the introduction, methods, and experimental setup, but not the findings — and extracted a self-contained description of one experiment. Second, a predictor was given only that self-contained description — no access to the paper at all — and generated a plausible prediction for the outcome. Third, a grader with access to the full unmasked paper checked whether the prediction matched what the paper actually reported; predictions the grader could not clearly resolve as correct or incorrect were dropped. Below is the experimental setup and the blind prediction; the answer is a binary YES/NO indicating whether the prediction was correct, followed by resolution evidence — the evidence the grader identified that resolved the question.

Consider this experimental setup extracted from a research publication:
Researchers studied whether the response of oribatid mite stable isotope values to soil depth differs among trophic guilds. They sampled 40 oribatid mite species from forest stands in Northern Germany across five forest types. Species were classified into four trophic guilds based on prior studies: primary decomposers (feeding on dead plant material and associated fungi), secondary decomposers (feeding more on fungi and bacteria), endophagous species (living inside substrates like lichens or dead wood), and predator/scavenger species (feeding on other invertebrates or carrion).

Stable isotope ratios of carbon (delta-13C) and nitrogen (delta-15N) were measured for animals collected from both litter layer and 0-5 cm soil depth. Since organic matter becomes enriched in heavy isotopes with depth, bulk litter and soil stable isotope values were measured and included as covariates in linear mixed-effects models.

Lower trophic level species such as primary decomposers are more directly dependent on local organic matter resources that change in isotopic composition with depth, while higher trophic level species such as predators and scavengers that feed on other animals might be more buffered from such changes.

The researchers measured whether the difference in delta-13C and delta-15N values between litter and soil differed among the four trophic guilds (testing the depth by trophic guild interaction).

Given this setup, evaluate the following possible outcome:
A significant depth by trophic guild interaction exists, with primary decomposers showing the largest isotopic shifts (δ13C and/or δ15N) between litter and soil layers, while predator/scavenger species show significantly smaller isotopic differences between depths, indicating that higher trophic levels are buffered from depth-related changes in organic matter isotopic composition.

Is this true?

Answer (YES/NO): NO